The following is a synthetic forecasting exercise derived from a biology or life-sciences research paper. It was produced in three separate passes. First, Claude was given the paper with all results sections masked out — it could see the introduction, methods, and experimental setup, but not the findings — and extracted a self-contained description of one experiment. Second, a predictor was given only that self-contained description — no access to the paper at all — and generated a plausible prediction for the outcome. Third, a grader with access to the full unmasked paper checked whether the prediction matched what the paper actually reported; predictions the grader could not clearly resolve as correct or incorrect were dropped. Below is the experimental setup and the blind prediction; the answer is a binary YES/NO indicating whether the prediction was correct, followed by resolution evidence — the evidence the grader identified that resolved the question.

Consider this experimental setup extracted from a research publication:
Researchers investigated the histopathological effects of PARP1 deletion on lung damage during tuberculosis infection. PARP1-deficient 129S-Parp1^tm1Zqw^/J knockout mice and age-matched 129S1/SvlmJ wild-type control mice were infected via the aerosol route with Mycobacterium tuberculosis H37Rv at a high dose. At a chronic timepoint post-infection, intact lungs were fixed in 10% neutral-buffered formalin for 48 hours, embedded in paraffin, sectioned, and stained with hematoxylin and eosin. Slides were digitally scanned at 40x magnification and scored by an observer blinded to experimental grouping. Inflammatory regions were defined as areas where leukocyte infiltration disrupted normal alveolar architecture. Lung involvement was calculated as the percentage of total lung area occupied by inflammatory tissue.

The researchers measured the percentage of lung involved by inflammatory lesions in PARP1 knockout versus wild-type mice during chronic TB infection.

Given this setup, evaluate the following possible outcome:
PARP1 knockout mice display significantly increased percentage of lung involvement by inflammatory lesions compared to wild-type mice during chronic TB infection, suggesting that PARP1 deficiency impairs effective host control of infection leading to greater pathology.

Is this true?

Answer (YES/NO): NO